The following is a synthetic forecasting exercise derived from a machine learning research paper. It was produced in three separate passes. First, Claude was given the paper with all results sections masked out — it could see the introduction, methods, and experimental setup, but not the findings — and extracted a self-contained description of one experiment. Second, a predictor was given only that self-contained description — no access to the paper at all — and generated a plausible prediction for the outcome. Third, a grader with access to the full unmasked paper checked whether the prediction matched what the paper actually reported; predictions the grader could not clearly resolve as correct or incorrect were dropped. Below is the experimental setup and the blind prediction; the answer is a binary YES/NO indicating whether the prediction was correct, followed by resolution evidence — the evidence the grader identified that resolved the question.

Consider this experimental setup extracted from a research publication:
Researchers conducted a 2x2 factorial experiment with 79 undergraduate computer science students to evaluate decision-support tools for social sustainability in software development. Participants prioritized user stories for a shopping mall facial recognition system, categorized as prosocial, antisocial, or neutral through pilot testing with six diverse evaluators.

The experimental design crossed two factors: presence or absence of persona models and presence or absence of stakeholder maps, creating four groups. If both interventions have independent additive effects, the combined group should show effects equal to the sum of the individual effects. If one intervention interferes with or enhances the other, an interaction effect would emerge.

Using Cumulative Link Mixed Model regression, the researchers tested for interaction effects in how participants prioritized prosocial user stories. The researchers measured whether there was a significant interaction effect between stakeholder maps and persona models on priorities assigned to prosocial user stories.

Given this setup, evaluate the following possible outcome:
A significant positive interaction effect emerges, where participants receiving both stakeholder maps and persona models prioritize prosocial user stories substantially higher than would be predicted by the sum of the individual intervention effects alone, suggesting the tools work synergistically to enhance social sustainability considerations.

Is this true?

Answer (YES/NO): NO